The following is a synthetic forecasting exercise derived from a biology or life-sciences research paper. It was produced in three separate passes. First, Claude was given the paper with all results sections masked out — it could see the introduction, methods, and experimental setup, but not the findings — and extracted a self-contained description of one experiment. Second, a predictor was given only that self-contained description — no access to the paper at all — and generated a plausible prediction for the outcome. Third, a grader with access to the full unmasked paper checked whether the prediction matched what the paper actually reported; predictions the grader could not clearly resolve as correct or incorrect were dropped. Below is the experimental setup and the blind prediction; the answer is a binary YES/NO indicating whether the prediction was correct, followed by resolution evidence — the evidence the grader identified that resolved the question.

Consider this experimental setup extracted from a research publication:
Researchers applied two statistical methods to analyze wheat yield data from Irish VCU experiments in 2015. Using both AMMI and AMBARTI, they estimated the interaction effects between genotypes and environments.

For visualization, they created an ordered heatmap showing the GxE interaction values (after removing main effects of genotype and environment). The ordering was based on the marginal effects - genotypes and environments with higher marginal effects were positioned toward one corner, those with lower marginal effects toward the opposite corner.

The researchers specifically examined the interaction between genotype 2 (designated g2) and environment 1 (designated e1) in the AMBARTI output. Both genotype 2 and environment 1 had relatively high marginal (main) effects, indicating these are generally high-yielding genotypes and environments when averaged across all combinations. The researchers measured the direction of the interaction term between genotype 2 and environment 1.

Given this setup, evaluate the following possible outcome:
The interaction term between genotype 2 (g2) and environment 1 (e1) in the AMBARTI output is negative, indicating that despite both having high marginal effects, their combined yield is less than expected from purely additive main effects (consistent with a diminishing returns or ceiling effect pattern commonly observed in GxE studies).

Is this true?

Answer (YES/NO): YES